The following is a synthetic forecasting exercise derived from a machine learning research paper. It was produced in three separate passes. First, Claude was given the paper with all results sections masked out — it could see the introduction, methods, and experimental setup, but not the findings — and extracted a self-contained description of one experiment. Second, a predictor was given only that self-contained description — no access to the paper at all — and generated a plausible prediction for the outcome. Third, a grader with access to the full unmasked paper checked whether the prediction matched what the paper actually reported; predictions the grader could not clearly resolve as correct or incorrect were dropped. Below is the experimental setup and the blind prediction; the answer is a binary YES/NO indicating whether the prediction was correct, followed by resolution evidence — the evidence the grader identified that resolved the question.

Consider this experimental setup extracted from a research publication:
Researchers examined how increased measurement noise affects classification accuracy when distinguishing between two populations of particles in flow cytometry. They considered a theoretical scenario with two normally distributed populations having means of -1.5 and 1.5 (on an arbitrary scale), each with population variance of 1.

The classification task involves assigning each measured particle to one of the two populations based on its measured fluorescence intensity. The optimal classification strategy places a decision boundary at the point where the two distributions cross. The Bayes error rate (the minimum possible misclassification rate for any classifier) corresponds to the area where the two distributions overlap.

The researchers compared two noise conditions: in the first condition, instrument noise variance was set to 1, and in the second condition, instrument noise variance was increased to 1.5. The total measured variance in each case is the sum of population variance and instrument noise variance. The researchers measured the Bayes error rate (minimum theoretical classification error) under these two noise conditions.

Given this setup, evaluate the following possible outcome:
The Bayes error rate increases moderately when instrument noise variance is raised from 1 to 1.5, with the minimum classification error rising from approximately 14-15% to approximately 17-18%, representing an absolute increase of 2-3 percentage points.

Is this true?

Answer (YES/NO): NO